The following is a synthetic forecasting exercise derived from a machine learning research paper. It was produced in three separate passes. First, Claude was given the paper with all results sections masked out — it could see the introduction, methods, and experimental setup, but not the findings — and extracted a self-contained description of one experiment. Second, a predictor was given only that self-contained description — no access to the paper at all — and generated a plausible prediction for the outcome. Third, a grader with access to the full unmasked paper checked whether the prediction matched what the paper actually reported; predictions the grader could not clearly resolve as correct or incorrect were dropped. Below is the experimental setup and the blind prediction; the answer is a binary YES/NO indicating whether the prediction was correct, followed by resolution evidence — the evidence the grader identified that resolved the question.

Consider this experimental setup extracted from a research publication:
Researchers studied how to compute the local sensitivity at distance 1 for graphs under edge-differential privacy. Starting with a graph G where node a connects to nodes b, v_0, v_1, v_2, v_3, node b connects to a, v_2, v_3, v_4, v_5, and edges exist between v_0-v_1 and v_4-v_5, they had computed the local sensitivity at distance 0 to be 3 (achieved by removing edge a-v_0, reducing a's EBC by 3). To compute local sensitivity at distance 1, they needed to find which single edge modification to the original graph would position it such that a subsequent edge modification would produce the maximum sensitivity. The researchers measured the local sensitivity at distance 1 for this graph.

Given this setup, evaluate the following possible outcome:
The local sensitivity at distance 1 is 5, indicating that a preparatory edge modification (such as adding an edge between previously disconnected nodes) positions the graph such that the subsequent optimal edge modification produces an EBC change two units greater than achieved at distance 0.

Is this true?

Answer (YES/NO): YES